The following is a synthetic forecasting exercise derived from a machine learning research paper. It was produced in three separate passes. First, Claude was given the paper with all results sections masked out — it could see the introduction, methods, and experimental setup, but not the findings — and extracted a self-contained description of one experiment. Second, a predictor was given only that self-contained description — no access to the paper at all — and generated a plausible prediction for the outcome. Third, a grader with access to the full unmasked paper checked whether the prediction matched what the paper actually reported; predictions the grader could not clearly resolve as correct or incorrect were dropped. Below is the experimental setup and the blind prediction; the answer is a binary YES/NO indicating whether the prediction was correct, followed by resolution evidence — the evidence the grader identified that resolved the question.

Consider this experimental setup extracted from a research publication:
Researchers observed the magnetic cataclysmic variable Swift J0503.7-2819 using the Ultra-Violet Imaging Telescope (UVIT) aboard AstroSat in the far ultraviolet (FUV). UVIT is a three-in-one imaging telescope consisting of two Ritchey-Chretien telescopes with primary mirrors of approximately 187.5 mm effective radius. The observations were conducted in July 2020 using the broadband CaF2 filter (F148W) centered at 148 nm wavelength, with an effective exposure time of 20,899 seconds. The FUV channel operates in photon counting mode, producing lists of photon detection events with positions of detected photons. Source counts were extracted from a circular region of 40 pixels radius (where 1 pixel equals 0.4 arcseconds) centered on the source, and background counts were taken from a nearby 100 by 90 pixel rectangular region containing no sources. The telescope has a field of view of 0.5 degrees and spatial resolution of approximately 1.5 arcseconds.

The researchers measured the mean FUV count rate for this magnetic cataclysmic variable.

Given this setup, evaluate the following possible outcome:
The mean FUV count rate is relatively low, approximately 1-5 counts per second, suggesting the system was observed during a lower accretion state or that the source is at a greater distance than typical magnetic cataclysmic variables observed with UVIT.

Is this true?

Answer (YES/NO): YES